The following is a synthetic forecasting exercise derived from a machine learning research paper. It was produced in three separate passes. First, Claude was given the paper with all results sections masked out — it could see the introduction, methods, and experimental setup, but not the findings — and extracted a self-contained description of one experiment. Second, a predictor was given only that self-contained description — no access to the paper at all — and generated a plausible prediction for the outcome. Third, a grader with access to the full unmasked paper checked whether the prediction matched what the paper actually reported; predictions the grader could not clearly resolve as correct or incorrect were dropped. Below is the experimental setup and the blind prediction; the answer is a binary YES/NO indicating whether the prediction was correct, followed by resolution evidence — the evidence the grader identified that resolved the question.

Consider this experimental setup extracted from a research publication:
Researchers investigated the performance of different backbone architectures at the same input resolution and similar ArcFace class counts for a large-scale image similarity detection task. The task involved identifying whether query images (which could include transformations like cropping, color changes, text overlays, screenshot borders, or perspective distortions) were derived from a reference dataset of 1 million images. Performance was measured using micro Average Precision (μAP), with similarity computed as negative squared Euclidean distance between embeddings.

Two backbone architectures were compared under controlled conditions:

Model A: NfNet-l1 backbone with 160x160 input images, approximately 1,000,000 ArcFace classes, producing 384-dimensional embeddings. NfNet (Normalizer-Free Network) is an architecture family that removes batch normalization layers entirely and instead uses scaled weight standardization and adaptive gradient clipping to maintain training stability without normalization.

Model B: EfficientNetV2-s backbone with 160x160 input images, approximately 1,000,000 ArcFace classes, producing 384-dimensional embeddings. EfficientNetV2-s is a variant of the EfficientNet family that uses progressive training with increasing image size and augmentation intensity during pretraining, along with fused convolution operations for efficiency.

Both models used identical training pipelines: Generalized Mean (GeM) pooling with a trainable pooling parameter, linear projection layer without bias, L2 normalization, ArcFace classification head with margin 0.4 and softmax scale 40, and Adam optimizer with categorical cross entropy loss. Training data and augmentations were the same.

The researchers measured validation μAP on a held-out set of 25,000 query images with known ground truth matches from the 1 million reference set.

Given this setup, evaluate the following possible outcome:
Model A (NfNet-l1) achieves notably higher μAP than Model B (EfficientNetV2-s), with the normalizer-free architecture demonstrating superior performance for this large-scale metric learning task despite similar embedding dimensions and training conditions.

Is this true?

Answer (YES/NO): YES